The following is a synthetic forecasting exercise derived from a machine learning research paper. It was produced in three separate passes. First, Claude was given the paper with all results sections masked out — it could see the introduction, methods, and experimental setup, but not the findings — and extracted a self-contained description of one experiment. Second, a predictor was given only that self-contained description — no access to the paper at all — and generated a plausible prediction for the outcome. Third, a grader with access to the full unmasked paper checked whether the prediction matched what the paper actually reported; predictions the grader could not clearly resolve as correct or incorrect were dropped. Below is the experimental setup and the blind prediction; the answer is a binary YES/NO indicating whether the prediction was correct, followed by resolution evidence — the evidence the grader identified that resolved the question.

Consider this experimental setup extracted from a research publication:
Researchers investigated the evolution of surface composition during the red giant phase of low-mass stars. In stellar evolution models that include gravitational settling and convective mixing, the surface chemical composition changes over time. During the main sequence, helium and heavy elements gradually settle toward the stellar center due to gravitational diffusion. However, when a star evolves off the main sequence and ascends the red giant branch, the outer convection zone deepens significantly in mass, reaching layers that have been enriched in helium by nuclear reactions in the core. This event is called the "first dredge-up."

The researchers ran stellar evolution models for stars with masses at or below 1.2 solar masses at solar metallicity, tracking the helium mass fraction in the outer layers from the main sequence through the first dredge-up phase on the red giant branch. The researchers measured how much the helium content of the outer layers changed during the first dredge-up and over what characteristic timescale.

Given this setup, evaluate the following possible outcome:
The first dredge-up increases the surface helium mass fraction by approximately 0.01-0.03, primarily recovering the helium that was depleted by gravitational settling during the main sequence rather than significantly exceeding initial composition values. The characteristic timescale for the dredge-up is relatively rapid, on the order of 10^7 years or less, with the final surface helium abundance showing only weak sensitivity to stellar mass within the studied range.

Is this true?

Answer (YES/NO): NO